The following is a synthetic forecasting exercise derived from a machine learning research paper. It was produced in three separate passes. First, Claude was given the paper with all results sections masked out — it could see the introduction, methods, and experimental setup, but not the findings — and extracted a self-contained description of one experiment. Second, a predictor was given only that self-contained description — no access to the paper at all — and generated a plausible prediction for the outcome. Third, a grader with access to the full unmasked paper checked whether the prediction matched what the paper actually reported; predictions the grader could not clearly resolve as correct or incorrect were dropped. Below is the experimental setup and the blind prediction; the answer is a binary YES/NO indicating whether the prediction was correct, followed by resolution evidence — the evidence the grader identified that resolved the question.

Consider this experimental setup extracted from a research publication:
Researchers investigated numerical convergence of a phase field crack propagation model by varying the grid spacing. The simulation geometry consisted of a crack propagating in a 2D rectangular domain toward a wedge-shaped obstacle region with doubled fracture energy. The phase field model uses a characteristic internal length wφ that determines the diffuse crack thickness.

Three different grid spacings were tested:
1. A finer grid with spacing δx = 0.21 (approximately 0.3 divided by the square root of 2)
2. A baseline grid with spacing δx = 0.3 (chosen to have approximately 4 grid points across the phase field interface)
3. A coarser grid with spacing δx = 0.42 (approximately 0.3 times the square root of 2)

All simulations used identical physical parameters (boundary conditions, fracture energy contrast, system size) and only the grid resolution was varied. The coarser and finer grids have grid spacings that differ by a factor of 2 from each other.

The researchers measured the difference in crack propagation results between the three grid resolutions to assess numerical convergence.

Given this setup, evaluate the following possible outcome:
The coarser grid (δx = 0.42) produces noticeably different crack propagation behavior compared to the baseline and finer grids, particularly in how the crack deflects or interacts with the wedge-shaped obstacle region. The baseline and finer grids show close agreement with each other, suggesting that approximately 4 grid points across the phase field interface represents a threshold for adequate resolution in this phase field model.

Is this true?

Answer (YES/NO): NO